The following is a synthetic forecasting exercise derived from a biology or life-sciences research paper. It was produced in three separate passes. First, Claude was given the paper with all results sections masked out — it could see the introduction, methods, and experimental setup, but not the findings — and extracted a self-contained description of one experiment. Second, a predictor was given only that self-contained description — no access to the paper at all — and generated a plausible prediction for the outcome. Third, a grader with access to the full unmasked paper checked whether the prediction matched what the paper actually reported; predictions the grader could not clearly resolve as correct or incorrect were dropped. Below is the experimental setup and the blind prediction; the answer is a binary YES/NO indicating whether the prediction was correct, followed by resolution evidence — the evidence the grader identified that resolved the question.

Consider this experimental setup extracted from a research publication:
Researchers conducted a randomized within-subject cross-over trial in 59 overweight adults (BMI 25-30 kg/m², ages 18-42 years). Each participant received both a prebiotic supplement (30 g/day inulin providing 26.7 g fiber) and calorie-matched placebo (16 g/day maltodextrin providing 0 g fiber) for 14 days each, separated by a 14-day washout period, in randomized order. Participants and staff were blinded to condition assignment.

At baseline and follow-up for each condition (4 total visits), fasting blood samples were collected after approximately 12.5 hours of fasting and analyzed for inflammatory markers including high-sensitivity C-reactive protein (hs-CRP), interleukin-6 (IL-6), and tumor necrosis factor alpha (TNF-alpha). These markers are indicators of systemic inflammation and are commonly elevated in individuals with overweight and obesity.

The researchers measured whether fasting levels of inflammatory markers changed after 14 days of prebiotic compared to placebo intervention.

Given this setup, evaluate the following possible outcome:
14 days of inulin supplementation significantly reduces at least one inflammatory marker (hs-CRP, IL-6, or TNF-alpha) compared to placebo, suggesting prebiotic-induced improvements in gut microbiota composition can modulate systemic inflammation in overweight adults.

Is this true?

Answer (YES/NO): NO